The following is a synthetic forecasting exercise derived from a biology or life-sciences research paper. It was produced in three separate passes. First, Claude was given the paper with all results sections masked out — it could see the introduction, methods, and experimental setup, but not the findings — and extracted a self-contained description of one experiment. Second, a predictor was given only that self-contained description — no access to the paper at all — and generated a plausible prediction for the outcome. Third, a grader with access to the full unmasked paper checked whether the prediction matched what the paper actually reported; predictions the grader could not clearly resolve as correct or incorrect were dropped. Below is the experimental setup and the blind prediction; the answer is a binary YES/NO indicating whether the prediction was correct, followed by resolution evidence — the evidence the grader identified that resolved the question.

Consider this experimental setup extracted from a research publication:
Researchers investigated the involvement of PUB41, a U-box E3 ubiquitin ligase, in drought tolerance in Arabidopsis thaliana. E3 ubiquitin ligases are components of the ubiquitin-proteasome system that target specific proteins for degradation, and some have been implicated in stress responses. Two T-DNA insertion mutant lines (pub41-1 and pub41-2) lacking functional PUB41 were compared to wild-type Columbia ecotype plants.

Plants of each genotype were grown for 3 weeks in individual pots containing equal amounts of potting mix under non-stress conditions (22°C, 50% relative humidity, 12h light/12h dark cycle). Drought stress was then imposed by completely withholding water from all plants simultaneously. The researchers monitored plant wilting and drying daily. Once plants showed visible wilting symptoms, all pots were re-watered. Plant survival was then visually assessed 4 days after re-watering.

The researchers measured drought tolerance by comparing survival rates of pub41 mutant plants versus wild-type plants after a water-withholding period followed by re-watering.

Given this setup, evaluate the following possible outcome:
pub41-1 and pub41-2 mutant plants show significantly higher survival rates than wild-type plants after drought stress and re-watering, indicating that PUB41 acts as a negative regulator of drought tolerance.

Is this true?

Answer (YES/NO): NO